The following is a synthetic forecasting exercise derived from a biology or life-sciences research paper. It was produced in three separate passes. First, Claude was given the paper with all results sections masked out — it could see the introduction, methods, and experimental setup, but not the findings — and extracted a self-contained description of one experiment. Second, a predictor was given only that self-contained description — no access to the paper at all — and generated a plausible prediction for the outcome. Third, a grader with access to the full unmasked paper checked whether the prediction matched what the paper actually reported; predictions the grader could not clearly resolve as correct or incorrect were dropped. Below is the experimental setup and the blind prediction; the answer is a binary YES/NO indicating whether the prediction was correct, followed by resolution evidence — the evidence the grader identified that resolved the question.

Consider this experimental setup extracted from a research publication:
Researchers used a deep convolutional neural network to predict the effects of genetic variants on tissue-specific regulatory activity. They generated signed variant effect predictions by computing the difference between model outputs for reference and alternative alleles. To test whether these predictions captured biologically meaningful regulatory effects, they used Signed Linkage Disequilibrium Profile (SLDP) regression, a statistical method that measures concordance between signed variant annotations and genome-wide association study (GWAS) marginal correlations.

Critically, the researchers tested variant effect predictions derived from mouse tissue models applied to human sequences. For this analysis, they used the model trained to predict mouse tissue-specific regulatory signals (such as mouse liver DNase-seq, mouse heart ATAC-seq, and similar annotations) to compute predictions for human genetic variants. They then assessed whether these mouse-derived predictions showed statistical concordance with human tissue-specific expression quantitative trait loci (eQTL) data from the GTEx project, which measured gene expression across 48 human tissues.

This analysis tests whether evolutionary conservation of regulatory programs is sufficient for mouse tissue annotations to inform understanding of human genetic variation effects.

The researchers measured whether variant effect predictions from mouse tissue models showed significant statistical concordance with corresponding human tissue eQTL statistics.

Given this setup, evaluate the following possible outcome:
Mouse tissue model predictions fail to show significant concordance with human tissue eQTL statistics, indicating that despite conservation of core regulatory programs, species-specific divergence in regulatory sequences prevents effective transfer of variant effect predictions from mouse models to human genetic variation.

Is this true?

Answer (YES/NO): NO